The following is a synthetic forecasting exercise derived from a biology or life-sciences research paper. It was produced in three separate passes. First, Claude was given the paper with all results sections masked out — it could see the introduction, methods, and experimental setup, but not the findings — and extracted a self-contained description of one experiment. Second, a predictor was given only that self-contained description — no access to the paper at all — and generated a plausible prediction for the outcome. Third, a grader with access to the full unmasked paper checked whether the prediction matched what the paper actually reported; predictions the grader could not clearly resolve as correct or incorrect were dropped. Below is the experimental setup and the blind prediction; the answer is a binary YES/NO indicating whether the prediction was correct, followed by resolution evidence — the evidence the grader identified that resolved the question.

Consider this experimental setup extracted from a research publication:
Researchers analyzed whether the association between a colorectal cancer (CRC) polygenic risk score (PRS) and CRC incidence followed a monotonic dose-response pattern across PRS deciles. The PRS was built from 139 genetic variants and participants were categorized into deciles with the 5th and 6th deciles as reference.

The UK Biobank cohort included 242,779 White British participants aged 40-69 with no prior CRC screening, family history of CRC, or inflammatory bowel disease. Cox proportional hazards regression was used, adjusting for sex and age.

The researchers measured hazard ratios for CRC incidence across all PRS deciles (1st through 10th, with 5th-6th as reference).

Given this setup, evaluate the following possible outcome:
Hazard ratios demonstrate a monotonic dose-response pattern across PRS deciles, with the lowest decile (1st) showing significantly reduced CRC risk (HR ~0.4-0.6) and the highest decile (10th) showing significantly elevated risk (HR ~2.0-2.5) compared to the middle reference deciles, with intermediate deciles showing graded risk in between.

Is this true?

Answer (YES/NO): YES